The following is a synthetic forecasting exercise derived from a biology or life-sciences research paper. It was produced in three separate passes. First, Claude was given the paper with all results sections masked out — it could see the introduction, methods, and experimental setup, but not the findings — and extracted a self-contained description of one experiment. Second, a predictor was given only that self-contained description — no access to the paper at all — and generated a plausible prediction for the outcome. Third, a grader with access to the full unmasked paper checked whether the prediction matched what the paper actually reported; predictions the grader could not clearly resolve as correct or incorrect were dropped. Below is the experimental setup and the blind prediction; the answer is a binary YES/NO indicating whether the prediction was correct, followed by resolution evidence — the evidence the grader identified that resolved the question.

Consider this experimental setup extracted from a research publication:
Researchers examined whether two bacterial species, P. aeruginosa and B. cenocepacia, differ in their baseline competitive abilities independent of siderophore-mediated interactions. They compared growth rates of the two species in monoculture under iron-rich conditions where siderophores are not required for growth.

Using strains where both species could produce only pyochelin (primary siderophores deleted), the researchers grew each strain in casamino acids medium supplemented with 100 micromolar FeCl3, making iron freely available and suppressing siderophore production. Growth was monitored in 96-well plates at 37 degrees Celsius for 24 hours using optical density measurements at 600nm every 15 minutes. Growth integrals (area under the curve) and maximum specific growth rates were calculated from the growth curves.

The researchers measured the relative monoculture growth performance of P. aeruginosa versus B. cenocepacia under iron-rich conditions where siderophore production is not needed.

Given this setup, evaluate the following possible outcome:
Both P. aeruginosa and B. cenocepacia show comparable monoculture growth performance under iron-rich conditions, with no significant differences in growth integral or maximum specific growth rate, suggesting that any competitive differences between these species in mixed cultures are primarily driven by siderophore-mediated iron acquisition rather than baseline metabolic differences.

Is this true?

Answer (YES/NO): NO